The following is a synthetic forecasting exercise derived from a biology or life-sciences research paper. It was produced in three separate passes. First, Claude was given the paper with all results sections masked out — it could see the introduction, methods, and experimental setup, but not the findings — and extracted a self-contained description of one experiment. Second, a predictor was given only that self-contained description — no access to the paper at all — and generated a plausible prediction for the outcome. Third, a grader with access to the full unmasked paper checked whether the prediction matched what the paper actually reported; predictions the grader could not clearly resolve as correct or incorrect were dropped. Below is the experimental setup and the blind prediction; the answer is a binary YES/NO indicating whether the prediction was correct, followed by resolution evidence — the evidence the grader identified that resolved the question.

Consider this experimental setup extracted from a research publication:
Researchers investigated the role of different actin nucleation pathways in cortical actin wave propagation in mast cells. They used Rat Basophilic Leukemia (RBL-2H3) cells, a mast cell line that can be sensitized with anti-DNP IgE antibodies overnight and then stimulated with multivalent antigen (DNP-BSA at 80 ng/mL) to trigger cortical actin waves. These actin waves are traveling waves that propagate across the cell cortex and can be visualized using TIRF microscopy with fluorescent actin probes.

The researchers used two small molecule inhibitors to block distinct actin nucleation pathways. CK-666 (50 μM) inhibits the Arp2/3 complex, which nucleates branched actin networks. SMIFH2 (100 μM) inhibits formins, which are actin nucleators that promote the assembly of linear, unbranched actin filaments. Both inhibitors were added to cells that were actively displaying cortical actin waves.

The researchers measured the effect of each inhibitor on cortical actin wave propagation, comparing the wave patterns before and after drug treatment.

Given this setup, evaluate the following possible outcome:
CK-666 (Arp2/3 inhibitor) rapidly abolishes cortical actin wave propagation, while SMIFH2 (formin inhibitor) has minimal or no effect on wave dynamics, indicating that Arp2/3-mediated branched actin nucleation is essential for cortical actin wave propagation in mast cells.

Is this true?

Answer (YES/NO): NO